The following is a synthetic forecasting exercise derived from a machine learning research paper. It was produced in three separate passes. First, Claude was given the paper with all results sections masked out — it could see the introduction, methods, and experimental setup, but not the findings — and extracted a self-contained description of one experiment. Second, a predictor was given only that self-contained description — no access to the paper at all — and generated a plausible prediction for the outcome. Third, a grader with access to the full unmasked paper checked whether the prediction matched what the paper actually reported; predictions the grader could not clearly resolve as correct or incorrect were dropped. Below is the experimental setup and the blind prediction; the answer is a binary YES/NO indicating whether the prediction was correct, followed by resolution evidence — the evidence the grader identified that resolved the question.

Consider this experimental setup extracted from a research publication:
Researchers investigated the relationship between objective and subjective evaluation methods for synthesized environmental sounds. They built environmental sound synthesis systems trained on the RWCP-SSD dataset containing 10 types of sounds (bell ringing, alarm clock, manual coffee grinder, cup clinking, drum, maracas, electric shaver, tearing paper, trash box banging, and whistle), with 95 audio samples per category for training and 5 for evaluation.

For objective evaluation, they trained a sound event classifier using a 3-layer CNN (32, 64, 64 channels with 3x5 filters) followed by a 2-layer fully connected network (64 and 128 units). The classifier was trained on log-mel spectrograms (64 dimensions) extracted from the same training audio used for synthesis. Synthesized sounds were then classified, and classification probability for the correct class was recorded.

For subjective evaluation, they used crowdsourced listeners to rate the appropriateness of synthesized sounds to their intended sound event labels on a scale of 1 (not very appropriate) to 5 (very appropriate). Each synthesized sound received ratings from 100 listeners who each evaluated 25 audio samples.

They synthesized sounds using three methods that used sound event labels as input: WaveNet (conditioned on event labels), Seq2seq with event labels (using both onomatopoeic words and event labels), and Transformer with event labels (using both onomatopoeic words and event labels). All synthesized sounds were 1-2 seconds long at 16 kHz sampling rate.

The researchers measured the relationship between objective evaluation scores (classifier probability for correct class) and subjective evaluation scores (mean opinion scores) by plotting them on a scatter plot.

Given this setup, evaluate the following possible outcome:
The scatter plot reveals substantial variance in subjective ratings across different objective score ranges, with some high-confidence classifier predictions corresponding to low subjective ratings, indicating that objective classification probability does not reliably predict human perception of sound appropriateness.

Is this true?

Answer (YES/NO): YES